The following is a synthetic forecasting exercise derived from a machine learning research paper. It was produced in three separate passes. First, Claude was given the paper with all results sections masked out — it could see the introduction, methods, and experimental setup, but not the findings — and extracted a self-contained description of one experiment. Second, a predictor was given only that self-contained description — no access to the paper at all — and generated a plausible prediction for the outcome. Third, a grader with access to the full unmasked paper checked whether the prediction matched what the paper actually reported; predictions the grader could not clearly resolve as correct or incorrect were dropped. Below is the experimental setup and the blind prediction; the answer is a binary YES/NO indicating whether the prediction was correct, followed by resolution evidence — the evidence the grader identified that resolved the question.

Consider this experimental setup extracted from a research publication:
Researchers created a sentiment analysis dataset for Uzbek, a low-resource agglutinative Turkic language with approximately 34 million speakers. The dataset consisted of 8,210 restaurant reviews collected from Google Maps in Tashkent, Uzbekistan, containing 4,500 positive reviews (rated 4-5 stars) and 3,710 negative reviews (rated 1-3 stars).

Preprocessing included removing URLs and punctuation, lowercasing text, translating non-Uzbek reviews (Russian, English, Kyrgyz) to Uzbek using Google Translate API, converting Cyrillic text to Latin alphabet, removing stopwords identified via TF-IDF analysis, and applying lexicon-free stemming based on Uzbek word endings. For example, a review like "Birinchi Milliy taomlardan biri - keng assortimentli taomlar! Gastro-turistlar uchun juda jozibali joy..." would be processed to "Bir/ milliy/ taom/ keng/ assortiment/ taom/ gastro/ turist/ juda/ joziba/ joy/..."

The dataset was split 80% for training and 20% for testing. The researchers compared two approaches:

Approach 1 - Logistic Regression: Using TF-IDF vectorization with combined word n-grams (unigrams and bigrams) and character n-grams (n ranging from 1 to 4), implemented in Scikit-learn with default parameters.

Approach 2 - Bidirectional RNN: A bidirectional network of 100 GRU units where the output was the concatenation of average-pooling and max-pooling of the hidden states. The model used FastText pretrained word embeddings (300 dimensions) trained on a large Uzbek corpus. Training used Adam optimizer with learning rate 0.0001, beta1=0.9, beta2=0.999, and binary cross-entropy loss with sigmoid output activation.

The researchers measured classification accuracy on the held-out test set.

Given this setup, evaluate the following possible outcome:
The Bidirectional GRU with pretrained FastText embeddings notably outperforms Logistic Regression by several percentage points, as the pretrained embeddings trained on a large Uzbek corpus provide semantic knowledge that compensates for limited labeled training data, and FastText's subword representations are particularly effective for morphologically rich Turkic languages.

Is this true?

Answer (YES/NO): NO